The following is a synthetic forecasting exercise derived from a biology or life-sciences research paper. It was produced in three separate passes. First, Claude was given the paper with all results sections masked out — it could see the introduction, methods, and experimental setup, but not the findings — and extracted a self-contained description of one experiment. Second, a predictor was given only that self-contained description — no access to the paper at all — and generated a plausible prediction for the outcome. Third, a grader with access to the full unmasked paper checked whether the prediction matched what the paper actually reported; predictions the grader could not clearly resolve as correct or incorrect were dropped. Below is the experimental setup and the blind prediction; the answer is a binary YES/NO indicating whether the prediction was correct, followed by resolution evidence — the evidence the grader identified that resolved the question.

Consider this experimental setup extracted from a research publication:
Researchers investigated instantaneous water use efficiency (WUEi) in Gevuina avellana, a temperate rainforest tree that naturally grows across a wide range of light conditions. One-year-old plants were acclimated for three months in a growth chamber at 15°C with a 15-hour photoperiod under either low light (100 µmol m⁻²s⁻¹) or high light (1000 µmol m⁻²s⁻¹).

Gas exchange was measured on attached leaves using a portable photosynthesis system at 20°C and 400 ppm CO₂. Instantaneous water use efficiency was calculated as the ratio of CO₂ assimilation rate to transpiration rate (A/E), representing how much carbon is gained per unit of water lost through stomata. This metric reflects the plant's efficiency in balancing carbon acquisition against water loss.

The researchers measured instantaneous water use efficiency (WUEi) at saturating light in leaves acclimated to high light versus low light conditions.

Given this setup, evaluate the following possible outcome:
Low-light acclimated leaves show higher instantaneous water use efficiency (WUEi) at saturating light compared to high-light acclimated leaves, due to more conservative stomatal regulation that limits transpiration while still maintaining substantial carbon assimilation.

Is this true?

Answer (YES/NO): NO